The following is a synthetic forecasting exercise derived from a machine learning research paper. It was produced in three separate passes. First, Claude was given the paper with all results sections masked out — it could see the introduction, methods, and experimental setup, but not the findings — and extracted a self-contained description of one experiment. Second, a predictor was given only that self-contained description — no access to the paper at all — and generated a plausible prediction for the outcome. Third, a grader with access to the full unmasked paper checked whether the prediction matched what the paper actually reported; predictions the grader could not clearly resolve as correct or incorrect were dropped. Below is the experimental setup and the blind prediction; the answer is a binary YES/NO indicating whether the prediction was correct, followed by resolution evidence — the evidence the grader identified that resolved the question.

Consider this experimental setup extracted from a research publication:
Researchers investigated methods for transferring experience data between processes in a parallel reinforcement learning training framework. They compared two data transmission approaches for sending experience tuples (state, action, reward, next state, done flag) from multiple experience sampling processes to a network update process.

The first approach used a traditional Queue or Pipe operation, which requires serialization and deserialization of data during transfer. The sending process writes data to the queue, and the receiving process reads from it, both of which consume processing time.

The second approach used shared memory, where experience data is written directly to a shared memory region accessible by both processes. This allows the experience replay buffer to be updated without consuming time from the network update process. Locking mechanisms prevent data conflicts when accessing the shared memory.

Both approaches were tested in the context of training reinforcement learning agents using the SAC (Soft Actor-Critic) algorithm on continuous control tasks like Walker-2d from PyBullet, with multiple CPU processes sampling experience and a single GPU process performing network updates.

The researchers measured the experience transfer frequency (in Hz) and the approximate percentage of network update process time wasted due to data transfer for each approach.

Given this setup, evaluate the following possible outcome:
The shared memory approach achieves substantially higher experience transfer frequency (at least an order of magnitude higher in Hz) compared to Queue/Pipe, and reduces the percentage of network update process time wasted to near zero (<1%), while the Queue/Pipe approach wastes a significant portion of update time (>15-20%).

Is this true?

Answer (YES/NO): YES